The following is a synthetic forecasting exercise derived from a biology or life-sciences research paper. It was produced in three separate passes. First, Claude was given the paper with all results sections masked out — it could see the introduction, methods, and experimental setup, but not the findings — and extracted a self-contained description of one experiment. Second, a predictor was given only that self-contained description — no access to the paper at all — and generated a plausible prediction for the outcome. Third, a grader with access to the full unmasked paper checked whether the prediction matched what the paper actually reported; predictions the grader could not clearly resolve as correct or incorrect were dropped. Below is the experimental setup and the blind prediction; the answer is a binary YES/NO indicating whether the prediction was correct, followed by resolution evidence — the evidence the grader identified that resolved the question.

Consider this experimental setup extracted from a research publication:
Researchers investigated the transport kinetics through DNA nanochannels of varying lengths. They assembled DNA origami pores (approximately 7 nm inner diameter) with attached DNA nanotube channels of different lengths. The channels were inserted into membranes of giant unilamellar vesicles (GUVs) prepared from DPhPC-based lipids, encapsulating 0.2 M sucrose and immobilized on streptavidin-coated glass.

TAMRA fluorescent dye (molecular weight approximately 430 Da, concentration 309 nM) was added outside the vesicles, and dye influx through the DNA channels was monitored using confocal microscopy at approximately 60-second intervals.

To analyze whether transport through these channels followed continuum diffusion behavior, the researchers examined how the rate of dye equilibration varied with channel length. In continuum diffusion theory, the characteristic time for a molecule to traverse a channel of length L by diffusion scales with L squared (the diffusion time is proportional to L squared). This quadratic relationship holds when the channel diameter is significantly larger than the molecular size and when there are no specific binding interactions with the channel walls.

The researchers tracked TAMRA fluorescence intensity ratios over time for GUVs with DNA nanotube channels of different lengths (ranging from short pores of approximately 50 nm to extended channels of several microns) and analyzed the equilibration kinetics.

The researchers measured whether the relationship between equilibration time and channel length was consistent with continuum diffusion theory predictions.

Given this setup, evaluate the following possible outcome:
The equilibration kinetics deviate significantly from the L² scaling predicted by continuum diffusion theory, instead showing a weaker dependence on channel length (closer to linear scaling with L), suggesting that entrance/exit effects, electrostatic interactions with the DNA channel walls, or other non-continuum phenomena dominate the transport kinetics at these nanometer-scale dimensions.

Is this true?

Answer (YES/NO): NO